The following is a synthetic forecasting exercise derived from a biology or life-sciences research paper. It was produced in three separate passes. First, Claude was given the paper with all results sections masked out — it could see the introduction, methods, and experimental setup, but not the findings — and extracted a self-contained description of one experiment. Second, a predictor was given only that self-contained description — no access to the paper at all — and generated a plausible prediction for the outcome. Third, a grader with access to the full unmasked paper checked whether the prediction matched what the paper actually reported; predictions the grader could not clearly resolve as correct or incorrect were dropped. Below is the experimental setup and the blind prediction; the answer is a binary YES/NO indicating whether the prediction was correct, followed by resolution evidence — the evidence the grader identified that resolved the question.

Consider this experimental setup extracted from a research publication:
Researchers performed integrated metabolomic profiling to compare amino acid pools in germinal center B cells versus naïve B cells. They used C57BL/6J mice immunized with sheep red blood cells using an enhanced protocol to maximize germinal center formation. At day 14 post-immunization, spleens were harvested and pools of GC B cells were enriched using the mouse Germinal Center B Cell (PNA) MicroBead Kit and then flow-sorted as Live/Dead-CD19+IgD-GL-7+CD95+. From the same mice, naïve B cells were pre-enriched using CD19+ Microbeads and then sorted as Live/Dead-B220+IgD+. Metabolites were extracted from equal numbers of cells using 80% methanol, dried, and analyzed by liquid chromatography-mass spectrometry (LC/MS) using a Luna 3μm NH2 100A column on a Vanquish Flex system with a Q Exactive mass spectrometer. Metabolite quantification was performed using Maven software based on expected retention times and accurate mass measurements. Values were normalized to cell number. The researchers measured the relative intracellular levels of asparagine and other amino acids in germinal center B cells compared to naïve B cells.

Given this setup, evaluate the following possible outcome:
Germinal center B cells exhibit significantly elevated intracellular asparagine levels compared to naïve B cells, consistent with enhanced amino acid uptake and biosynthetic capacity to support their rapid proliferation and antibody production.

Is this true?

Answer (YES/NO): YES